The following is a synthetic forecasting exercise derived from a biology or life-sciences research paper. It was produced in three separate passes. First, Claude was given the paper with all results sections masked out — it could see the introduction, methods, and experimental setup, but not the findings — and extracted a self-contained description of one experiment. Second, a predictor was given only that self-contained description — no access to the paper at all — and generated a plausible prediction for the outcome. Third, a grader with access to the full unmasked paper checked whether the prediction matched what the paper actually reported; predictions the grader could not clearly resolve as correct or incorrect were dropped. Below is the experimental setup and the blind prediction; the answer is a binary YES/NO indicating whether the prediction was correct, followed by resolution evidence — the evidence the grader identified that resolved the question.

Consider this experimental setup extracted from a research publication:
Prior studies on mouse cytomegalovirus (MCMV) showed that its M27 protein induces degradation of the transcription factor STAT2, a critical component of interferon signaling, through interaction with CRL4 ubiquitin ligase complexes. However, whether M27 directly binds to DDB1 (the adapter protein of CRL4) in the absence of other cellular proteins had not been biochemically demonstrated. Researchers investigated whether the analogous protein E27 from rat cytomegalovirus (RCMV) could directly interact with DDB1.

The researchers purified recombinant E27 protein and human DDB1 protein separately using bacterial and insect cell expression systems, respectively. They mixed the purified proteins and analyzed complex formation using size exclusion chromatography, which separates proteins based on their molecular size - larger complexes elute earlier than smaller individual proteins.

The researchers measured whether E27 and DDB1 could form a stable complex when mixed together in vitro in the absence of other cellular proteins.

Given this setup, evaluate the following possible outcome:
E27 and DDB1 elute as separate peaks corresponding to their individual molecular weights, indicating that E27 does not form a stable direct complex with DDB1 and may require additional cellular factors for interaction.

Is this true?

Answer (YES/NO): NO